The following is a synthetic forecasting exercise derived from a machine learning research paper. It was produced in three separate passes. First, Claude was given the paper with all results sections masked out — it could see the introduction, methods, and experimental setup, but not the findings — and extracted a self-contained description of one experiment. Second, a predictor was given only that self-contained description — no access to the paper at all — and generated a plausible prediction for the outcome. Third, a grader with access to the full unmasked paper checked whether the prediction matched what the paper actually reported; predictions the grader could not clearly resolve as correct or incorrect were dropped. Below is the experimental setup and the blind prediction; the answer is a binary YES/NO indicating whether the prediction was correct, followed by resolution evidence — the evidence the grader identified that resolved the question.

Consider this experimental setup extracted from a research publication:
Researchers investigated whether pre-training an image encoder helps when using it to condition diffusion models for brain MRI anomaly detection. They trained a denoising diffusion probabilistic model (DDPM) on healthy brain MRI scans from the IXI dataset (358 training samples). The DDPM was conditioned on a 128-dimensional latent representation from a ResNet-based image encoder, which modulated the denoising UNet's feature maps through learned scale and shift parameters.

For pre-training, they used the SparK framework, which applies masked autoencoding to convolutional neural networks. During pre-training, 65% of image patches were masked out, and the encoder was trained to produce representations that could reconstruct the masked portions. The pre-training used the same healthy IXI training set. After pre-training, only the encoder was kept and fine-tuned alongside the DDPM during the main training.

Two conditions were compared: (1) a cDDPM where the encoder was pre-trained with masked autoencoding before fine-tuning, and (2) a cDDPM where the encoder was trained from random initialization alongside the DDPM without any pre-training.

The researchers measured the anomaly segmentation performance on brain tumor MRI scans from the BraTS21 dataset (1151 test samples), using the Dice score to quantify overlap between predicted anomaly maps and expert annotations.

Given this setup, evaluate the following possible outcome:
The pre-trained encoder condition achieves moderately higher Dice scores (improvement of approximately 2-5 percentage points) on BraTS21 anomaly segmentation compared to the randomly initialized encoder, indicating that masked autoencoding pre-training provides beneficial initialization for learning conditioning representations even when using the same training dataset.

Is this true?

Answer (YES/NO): NO